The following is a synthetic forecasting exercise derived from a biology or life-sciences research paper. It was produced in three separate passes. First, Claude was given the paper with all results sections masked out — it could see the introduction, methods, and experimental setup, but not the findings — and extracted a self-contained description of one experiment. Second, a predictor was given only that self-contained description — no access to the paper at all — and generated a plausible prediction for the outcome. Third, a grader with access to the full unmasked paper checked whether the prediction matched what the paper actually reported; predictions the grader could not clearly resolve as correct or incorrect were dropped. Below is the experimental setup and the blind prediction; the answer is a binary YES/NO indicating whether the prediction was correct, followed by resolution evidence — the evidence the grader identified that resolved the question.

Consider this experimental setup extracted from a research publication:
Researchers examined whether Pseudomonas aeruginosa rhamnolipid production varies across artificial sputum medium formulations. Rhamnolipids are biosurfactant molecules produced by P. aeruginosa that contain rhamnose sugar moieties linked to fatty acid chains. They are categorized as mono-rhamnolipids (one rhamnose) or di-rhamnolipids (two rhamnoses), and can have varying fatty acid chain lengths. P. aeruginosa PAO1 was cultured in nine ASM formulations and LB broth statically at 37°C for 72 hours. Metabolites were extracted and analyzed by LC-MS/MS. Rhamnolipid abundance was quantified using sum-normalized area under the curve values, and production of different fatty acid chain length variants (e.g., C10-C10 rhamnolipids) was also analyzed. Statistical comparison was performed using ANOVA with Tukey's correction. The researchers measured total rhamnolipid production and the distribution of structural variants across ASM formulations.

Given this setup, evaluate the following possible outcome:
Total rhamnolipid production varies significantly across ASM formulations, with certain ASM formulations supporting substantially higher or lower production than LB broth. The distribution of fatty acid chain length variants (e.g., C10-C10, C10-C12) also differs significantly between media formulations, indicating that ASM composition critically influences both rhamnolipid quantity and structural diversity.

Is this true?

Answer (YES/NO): NO